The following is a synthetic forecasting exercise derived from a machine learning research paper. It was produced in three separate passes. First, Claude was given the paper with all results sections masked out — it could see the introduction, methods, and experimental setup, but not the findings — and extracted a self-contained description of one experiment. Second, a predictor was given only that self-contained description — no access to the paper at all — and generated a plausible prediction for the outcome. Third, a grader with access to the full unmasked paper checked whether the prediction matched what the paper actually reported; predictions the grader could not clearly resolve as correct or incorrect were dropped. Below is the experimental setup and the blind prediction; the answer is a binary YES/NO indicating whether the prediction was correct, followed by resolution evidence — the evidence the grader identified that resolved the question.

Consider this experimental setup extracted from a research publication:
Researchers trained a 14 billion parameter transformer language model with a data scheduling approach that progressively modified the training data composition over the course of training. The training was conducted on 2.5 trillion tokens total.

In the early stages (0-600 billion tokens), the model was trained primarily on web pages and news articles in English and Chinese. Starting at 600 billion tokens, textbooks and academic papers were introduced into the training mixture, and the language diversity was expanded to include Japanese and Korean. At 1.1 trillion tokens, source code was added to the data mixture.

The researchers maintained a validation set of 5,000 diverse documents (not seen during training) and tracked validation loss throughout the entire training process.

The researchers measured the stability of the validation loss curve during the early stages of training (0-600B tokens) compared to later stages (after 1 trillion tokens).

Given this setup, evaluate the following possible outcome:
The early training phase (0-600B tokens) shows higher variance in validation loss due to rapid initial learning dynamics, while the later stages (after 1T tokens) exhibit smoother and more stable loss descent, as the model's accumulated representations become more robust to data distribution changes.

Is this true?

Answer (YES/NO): YES